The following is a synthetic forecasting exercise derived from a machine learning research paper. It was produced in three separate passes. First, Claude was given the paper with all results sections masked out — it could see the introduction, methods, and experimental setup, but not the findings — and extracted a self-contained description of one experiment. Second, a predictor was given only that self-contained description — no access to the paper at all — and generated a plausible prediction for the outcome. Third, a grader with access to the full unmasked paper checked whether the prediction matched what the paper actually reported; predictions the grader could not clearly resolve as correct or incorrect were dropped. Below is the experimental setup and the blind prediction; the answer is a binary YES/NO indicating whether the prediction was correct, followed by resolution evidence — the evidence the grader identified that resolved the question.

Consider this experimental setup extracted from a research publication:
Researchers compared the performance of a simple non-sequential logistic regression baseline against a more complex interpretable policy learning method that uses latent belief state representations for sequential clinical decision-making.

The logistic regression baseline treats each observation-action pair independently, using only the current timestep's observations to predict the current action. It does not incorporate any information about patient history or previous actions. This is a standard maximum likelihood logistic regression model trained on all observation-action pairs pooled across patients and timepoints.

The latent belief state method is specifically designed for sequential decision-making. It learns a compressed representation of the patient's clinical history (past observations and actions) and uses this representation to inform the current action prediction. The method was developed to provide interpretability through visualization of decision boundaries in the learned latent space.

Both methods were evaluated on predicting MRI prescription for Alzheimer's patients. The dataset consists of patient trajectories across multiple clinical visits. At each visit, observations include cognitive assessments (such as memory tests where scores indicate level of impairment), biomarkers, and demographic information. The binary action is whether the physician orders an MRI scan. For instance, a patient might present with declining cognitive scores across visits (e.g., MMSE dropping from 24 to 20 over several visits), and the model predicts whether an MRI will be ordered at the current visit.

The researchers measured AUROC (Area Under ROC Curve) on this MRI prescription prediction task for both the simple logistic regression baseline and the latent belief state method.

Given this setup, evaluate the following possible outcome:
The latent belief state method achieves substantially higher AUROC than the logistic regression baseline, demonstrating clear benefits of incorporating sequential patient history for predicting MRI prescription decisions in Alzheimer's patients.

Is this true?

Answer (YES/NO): NO